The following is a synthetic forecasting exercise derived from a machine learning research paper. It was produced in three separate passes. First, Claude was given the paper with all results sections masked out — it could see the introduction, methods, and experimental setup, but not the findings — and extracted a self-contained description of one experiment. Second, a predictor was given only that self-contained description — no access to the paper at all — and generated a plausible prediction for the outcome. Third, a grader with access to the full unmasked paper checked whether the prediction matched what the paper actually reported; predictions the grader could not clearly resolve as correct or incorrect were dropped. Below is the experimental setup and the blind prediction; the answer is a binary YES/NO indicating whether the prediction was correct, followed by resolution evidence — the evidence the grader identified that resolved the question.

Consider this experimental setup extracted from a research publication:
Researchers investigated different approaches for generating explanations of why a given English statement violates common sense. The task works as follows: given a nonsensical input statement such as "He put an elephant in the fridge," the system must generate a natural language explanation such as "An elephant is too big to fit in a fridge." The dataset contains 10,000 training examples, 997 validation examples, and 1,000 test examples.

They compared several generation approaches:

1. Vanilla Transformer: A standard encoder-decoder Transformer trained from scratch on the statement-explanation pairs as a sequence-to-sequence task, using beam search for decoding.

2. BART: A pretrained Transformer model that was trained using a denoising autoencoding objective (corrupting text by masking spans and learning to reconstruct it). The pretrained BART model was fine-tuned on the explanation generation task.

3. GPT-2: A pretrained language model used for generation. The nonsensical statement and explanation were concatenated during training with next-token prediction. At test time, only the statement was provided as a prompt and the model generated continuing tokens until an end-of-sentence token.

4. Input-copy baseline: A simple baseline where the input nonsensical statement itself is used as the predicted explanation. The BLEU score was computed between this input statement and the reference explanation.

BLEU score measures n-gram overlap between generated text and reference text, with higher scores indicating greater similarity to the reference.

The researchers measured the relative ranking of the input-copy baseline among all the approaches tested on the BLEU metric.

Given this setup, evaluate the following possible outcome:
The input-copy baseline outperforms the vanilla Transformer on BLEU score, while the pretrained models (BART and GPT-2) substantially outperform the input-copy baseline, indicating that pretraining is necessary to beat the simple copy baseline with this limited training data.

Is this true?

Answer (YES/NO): NO